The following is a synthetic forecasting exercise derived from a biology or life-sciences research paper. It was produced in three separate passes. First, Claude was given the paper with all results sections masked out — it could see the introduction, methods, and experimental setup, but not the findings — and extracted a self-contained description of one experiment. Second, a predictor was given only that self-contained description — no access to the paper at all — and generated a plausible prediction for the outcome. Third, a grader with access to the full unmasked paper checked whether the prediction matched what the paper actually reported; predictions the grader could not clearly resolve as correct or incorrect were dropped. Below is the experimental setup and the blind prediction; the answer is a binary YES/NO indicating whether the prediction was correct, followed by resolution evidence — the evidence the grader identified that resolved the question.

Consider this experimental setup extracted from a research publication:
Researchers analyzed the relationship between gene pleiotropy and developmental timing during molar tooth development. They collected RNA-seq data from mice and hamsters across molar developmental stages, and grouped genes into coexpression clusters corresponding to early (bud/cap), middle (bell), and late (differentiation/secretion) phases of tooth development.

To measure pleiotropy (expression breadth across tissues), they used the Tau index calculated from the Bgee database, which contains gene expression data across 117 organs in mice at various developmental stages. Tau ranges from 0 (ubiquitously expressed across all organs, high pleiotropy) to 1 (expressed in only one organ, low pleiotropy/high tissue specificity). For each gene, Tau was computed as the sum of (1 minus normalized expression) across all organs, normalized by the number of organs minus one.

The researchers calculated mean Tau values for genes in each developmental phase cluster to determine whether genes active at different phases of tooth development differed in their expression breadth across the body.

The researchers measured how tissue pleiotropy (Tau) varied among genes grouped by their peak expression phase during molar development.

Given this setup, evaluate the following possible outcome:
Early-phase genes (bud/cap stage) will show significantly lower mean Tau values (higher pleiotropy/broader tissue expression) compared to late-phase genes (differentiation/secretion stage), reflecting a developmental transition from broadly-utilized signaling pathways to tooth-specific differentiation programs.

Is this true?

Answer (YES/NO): NO